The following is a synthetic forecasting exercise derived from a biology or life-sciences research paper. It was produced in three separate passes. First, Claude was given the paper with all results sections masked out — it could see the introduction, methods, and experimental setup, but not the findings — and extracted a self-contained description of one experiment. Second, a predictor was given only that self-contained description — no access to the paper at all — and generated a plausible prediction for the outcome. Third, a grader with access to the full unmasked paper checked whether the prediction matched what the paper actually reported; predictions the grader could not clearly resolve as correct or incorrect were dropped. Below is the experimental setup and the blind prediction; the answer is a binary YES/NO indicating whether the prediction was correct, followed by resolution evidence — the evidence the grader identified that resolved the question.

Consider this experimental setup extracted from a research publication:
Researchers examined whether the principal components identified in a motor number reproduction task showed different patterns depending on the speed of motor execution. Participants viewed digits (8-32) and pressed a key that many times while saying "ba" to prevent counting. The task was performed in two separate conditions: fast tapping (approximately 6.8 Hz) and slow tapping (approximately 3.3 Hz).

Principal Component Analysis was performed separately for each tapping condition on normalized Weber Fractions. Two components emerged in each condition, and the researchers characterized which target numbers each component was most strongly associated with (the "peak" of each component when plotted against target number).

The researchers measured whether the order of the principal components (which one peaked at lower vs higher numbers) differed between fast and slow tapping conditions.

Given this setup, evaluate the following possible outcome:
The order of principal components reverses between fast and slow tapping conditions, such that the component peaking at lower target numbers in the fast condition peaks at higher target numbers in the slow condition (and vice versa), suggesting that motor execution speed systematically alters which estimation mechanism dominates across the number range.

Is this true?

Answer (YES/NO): YES